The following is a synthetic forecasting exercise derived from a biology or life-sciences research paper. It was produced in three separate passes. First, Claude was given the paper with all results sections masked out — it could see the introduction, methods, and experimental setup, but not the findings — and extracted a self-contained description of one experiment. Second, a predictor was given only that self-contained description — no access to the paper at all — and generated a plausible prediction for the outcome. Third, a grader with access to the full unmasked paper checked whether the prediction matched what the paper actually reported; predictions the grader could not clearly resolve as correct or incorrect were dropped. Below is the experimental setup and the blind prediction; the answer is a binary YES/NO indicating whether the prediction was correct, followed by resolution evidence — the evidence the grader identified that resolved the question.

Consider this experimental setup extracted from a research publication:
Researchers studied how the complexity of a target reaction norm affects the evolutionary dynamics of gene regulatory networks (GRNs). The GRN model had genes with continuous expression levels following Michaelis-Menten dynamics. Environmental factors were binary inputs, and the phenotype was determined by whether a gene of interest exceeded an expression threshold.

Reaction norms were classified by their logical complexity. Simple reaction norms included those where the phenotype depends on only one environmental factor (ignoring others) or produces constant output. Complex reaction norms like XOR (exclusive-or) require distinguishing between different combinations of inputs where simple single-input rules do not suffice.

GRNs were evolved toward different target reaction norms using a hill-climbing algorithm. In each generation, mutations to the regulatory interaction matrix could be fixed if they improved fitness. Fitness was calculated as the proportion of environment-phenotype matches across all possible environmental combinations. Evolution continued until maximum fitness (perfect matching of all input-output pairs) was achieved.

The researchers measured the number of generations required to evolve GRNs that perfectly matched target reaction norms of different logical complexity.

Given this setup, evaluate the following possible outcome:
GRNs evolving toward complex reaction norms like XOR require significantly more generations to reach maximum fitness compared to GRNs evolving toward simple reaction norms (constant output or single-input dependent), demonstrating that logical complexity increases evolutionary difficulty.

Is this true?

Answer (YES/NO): YES